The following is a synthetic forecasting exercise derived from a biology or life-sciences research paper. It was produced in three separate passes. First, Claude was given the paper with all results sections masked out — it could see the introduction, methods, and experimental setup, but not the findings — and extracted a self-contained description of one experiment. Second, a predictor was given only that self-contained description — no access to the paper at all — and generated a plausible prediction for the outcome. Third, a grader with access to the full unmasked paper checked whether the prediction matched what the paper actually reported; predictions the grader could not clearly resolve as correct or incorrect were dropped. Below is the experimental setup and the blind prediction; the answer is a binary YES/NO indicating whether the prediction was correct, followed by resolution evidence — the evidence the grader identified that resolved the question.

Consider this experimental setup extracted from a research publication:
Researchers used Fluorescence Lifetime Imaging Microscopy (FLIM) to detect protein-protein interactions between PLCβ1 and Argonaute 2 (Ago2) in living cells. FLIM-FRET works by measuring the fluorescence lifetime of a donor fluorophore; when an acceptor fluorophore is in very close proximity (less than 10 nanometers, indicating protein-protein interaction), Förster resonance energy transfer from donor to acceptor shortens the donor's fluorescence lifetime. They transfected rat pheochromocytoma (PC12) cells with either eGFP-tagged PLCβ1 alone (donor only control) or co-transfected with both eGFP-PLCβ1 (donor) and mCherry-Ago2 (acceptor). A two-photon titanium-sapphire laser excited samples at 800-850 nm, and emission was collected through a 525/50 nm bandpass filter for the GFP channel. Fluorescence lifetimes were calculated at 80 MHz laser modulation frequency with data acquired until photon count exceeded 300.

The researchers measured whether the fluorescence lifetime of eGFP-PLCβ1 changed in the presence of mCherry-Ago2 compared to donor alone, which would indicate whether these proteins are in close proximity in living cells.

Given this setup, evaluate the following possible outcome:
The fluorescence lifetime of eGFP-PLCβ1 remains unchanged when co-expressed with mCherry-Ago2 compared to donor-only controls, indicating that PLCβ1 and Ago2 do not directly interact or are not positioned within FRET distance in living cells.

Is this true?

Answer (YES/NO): NO